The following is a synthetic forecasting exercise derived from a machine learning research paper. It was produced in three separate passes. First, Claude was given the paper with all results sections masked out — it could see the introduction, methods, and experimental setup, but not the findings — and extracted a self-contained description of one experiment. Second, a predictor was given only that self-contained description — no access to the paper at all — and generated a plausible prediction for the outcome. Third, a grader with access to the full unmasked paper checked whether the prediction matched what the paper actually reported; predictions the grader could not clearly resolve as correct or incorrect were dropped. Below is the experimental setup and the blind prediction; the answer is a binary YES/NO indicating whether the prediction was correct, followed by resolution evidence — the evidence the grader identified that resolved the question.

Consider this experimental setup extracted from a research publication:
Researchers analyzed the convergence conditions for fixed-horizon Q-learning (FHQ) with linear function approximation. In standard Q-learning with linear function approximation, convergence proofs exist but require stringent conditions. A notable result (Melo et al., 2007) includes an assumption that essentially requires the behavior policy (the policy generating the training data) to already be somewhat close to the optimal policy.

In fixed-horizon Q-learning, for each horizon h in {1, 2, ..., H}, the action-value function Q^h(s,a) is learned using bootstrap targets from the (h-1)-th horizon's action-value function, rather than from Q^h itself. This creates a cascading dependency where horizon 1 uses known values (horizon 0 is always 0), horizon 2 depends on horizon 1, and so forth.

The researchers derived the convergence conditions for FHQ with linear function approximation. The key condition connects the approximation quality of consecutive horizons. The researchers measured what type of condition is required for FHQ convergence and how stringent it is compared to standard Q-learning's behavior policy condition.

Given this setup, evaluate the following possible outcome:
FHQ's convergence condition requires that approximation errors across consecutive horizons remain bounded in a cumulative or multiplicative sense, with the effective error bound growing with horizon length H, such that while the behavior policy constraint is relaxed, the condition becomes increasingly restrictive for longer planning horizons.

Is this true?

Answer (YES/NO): NO